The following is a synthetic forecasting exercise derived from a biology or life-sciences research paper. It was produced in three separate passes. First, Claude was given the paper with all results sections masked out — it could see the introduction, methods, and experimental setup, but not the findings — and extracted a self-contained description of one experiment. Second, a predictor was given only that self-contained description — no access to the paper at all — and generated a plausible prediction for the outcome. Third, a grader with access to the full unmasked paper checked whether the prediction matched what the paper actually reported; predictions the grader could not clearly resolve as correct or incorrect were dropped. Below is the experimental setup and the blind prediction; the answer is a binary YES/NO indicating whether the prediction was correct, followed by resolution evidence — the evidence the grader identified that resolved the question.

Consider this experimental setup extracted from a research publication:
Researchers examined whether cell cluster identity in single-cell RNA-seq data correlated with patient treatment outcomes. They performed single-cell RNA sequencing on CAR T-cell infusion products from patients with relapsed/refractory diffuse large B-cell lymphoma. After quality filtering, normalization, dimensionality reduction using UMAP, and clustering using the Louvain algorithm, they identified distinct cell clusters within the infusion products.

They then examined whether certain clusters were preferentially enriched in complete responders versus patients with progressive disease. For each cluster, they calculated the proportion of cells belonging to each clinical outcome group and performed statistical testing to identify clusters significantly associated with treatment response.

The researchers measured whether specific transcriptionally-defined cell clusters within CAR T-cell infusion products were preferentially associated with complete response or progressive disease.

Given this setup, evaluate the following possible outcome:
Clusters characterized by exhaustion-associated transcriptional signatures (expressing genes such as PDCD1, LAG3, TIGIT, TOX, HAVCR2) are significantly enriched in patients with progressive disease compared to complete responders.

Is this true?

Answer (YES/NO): NO